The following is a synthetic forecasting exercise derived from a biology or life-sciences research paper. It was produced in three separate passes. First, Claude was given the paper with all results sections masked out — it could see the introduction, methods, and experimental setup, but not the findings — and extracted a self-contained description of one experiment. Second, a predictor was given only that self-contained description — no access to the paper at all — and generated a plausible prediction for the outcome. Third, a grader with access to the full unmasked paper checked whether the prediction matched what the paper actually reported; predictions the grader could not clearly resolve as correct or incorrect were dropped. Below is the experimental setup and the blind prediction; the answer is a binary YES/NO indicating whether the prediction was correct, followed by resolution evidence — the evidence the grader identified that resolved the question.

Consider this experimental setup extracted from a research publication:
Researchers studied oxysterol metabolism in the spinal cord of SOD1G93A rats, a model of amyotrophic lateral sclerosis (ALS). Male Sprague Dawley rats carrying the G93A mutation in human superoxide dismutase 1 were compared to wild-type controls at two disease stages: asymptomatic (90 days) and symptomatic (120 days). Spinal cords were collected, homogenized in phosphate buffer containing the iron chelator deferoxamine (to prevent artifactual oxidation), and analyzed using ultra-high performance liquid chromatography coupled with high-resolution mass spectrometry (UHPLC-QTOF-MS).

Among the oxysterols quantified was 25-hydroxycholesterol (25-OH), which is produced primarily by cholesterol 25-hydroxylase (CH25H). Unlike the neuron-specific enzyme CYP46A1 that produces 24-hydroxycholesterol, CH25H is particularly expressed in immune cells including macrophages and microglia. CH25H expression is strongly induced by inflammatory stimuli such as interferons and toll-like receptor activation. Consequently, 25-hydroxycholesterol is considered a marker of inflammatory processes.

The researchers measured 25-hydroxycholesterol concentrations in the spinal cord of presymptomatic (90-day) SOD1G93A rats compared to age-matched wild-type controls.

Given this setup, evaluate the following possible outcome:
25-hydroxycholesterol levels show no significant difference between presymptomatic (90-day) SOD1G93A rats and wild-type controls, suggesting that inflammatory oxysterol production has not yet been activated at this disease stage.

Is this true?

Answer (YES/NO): NO